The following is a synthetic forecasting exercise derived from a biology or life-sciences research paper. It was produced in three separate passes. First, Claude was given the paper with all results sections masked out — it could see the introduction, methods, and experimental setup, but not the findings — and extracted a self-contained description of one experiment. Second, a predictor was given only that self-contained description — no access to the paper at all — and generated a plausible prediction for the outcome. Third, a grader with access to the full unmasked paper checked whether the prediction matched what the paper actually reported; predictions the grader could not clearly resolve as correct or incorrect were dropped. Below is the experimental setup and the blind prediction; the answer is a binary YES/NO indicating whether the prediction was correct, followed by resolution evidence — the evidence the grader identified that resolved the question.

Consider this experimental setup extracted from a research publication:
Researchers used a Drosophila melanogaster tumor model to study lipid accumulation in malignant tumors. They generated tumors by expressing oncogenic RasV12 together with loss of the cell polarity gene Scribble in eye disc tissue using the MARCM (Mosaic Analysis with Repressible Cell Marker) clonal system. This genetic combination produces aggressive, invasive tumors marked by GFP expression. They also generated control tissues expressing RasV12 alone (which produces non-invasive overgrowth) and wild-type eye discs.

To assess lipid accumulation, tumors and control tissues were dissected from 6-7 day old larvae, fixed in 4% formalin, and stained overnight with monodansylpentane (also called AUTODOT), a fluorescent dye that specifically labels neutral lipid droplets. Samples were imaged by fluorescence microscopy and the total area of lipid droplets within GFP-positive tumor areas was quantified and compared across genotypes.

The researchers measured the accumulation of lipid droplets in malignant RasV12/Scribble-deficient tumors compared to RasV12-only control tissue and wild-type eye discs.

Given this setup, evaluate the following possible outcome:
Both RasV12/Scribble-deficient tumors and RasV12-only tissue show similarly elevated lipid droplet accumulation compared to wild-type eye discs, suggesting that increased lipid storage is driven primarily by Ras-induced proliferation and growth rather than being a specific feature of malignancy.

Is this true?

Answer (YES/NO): NO